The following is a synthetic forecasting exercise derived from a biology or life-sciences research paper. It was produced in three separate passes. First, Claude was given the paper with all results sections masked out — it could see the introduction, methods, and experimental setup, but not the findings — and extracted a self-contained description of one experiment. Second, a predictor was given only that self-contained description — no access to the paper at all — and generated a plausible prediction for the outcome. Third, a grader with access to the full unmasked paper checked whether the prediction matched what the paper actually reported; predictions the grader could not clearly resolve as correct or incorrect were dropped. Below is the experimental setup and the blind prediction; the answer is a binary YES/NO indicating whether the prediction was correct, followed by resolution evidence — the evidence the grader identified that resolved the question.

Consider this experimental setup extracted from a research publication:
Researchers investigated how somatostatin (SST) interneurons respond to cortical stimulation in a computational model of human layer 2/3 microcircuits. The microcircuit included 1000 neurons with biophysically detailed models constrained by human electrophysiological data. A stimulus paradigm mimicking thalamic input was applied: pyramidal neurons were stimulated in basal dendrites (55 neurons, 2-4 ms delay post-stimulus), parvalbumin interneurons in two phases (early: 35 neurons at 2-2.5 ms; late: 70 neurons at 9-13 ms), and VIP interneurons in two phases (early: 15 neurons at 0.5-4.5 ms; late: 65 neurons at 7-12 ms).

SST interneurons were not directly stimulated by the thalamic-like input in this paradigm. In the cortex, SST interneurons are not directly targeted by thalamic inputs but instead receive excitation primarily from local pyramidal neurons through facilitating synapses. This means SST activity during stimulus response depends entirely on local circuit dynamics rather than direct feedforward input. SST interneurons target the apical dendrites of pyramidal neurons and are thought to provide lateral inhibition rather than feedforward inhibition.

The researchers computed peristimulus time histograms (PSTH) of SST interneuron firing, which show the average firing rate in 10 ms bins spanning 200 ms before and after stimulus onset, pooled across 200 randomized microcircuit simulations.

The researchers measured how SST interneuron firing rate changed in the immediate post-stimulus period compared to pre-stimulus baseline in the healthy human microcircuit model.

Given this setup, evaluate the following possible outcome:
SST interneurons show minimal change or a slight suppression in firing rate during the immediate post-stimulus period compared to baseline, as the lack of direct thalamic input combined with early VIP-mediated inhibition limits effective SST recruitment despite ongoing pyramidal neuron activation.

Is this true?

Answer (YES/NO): NO